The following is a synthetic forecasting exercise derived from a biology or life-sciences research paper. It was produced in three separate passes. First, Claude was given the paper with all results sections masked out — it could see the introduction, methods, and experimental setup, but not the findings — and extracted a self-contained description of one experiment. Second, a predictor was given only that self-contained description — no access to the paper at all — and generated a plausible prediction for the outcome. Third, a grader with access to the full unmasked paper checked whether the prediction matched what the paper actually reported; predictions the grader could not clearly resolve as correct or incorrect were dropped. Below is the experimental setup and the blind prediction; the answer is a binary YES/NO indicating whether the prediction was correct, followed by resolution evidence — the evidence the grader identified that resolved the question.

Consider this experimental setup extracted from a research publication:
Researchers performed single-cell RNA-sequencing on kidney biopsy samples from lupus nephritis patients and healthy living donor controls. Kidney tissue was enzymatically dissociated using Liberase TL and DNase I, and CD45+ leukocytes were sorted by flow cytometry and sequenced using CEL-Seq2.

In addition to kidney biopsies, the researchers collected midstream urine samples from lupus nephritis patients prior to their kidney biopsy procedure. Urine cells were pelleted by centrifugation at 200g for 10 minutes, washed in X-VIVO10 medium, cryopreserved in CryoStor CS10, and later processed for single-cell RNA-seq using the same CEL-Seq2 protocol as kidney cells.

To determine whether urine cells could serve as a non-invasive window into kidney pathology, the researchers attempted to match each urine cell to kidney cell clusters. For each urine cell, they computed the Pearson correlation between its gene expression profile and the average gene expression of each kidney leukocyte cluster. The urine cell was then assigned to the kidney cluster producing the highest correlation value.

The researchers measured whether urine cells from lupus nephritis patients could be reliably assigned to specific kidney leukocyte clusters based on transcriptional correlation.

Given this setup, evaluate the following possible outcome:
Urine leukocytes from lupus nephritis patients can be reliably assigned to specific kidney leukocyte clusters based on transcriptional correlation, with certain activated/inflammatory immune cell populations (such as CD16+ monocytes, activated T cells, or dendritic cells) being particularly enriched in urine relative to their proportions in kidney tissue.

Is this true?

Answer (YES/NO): YES